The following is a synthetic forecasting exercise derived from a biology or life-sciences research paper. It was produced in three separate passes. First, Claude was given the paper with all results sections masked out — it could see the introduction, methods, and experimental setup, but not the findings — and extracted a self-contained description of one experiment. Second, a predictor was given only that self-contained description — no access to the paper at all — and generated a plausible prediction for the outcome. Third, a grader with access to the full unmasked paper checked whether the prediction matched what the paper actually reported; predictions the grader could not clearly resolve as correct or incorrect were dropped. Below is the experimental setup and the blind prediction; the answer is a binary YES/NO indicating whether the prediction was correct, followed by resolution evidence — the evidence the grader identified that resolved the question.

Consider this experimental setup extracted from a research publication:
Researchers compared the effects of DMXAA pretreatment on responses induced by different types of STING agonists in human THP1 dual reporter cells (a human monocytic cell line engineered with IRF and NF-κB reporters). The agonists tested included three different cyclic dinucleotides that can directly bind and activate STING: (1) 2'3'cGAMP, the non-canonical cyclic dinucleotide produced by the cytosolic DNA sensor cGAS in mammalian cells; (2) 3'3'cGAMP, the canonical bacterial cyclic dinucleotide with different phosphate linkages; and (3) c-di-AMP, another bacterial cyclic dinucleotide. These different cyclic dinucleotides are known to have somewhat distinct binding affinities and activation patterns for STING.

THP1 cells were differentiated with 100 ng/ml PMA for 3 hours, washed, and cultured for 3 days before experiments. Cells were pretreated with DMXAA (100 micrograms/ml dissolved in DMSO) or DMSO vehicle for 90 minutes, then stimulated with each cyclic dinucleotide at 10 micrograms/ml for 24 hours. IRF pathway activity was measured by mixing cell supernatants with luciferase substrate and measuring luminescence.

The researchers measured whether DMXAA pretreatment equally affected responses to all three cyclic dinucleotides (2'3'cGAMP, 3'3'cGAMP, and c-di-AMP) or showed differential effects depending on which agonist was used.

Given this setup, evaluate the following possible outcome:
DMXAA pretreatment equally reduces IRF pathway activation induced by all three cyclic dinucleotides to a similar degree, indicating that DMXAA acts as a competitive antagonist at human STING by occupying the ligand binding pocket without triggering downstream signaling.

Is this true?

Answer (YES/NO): NO